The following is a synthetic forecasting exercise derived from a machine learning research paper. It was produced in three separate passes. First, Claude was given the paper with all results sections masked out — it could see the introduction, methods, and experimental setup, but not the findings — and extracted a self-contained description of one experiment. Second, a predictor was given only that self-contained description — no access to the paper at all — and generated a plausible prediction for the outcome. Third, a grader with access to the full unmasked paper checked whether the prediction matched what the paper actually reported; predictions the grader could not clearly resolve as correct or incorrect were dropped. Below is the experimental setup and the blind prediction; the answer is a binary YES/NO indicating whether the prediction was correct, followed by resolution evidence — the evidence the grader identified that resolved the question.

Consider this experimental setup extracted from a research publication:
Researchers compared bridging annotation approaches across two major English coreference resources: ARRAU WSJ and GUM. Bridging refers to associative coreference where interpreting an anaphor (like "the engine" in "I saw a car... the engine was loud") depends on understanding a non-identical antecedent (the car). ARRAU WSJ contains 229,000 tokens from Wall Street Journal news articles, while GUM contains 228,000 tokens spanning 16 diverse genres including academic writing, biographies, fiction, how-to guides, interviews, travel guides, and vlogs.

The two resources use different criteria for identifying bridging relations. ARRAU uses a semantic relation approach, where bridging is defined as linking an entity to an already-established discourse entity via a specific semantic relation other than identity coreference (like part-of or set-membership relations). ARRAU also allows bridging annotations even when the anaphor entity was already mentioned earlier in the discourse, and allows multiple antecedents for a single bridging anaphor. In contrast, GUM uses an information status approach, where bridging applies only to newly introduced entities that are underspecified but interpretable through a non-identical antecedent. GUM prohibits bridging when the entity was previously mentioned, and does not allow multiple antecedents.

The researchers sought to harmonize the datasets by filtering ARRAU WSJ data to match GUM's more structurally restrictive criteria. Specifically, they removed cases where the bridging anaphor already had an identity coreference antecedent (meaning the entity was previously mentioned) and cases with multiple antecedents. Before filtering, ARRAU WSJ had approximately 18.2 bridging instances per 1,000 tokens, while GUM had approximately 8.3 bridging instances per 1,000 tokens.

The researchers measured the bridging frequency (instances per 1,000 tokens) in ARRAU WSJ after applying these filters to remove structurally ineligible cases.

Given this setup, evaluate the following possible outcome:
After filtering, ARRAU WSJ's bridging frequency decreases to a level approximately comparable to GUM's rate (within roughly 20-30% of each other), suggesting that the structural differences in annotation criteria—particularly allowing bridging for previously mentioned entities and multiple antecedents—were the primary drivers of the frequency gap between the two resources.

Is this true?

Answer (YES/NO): NO